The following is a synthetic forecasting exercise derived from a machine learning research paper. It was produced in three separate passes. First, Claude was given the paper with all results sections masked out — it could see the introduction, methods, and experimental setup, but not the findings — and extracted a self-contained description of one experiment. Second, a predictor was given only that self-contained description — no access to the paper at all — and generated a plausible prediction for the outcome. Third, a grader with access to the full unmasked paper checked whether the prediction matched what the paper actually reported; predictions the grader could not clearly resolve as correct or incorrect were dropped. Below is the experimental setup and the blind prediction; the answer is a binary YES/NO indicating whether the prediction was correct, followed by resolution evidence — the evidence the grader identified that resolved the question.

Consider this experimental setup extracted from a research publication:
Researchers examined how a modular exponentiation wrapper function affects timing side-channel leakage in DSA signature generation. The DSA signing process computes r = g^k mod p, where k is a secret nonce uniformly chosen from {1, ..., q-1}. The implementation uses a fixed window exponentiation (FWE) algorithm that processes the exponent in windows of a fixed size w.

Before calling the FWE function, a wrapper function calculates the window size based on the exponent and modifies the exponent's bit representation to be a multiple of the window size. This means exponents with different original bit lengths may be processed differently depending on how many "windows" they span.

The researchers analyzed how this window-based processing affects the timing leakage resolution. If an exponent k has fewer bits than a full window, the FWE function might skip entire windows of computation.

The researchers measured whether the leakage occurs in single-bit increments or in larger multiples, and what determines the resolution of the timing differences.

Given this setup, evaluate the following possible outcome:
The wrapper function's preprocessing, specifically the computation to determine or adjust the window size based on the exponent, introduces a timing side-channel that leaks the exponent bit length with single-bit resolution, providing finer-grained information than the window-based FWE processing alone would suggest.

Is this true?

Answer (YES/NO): NO